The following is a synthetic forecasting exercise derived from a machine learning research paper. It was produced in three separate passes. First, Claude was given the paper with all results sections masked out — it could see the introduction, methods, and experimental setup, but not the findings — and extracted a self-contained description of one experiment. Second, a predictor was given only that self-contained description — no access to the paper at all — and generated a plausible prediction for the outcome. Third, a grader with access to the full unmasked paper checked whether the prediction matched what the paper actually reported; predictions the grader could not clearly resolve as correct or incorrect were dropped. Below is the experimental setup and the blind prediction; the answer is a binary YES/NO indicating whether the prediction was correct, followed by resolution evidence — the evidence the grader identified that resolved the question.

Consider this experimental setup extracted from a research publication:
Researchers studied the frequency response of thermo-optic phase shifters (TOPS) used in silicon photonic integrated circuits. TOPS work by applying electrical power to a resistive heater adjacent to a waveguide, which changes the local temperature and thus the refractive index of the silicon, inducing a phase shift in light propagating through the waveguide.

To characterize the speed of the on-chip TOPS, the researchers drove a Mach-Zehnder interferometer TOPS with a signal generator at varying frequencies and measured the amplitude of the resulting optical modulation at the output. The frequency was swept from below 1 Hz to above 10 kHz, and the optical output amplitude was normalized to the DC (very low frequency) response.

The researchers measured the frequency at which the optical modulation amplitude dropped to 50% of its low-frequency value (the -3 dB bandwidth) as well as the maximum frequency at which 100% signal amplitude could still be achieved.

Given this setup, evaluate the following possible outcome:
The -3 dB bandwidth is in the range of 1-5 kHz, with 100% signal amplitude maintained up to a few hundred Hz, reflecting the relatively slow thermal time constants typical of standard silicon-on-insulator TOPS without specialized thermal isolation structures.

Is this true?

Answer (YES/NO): NO